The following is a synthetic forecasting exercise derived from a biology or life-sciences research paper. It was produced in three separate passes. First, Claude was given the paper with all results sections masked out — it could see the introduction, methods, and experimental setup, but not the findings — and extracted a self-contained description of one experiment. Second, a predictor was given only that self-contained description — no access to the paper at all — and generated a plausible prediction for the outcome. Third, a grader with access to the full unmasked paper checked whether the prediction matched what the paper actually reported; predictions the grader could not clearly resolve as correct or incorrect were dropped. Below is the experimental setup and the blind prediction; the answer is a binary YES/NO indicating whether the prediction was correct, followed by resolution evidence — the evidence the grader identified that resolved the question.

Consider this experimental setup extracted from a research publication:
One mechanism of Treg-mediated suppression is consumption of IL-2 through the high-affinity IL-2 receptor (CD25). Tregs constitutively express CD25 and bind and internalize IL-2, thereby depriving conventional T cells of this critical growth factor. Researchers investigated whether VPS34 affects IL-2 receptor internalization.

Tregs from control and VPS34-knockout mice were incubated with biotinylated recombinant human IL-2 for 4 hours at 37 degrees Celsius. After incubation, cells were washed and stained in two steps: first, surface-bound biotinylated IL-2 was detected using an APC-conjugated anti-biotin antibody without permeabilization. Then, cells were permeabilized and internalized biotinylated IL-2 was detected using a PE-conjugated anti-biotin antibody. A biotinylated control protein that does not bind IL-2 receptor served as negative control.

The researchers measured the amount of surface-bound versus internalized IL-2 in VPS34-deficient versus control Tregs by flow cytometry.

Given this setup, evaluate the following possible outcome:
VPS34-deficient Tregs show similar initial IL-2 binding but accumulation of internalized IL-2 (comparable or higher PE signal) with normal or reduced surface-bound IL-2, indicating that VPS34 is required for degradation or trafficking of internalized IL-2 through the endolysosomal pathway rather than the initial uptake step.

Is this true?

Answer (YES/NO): NO